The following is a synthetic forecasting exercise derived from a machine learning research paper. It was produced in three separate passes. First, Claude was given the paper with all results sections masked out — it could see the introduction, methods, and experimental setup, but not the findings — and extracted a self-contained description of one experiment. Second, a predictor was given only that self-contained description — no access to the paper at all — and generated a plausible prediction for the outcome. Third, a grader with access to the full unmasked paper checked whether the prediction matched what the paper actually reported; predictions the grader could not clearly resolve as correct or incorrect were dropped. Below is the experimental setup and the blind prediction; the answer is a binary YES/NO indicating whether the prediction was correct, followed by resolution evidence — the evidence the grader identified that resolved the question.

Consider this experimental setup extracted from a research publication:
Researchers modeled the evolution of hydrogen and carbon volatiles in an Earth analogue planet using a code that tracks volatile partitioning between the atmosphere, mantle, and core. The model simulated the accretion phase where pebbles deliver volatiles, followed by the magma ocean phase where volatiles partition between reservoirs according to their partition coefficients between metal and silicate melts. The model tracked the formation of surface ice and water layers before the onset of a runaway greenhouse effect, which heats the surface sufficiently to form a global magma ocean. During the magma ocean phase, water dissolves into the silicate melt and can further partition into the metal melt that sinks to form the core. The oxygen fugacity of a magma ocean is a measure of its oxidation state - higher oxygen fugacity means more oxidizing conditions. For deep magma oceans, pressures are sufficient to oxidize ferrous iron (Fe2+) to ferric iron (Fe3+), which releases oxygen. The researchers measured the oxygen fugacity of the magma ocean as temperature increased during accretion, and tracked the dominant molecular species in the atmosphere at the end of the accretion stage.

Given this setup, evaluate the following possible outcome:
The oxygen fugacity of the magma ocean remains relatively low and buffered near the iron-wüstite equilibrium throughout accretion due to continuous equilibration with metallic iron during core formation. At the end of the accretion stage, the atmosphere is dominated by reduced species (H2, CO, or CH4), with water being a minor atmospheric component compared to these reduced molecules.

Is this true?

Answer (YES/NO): NO